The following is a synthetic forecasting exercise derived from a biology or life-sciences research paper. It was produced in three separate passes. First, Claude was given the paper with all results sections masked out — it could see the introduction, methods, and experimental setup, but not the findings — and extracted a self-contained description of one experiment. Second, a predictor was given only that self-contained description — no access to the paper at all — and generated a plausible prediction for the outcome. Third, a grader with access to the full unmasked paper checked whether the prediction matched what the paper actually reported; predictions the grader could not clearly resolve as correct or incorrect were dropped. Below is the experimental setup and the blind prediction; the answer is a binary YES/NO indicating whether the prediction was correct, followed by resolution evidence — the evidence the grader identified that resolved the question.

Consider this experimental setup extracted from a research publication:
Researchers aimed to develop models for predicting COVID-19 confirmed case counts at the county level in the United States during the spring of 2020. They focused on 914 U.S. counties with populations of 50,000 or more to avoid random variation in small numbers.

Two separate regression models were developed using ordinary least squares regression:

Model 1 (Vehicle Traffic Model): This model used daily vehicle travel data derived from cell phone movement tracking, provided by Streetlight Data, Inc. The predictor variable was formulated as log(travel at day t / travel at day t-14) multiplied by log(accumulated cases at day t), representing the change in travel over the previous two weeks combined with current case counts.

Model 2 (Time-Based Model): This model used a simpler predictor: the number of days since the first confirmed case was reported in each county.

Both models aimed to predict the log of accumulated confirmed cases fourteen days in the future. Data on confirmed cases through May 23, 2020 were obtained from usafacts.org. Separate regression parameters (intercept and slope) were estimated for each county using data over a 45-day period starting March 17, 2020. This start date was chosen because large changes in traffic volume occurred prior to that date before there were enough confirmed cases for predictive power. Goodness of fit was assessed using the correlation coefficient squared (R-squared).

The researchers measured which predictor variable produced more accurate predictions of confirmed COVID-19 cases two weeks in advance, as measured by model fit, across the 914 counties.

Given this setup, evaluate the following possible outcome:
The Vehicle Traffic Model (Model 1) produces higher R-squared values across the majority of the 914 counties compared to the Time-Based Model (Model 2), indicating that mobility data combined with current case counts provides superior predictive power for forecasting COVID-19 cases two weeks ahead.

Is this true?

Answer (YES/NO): NO